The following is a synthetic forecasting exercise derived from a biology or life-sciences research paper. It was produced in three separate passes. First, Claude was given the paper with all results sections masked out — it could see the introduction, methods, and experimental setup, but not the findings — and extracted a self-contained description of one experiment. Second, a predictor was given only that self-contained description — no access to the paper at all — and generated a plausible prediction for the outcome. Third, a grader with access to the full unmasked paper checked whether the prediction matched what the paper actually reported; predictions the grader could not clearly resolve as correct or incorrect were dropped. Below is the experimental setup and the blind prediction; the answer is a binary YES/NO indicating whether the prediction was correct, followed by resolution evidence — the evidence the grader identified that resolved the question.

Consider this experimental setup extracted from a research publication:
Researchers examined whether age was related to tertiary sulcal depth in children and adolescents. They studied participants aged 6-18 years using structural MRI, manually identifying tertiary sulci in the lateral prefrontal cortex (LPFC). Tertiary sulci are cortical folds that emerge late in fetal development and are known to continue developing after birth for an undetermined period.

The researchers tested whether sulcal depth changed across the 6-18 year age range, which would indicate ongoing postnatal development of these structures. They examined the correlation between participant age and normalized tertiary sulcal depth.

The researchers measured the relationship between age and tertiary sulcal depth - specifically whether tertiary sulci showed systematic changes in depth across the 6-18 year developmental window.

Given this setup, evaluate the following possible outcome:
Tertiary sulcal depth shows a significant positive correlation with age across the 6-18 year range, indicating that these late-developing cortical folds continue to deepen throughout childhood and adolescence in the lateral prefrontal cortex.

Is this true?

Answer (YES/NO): NO